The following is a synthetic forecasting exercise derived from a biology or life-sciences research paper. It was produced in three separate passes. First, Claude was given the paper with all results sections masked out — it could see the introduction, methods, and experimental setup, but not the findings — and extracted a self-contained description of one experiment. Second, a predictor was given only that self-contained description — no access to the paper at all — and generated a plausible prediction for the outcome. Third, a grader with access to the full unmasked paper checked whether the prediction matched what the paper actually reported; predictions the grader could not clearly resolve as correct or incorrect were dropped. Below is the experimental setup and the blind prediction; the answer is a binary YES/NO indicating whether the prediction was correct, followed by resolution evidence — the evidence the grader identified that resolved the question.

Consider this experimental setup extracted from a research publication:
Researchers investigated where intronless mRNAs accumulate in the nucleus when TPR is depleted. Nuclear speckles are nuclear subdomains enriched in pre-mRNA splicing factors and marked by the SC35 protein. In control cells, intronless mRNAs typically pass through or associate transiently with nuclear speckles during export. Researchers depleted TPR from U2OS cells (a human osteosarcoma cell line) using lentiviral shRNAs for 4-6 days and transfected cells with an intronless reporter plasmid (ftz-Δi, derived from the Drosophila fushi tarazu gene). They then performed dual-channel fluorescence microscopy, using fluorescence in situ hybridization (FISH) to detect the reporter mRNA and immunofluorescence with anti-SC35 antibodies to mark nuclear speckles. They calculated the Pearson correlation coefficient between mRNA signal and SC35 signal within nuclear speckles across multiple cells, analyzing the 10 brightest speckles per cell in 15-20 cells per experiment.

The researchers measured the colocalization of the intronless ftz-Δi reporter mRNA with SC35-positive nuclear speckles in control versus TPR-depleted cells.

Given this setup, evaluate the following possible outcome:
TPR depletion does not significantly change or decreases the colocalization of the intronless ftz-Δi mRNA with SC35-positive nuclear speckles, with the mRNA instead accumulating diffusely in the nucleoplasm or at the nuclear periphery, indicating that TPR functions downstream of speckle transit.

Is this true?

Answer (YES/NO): NO